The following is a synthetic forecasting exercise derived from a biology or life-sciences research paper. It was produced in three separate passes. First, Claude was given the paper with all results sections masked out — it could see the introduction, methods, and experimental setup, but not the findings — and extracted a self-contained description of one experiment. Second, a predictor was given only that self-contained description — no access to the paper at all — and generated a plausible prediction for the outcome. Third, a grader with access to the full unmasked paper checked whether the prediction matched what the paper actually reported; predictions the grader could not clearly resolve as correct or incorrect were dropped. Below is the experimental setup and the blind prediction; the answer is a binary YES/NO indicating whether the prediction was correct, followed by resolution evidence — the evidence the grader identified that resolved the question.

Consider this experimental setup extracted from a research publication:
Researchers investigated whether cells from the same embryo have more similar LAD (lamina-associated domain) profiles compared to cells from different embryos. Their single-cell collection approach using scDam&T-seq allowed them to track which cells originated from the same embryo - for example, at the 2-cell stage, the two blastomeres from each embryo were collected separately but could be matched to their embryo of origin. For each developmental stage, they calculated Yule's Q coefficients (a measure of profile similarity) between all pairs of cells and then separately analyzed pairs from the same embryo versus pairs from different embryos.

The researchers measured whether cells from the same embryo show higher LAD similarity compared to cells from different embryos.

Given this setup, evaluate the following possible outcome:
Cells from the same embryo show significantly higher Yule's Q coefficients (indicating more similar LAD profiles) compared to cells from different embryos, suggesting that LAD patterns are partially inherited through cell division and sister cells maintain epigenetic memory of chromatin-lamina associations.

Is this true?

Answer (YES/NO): YES